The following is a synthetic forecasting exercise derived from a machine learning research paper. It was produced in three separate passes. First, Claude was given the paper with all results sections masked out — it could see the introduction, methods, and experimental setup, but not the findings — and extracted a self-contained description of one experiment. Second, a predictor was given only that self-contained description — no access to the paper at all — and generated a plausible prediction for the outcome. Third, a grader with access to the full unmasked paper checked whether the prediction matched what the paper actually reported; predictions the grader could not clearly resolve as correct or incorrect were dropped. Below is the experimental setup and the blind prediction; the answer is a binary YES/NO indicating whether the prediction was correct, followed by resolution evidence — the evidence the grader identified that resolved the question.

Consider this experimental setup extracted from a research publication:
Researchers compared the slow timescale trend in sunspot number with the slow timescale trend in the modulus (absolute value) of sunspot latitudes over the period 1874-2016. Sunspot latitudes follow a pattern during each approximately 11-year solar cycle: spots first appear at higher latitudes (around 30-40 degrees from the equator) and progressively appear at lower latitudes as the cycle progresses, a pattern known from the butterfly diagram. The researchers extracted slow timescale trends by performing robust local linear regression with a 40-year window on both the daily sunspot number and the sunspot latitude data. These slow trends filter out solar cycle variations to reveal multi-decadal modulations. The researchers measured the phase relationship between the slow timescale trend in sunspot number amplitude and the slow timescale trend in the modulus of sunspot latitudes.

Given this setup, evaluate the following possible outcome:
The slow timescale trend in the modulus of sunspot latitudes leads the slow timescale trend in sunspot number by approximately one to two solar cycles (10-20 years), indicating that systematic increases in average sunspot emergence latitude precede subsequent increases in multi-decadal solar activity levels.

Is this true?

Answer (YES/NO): NO